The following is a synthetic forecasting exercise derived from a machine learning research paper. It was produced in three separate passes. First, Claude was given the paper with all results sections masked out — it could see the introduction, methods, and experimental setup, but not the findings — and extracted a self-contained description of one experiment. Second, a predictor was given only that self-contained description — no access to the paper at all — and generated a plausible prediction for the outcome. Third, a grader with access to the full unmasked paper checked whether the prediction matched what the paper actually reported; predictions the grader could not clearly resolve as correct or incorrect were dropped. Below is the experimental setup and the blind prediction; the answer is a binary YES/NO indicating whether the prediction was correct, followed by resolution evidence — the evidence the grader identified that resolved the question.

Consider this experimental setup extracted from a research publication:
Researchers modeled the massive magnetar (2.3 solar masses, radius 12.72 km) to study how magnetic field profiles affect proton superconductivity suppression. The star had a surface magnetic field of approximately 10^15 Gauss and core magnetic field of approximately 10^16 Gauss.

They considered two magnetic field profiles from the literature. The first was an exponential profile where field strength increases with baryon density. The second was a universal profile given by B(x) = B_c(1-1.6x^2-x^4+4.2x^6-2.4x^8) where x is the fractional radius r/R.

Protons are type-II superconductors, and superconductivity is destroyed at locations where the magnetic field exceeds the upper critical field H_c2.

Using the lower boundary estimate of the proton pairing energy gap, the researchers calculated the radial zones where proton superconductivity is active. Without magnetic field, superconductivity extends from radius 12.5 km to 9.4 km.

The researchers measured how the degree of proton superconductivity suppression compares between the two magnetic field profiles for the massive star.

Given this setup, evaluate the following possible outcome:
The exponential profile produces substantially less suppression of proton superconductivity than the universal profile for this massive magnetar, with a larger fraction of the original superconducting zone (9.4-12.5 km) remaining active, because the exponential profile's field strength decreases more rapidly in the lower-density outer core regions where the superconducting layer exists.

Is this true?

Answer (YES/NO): NO